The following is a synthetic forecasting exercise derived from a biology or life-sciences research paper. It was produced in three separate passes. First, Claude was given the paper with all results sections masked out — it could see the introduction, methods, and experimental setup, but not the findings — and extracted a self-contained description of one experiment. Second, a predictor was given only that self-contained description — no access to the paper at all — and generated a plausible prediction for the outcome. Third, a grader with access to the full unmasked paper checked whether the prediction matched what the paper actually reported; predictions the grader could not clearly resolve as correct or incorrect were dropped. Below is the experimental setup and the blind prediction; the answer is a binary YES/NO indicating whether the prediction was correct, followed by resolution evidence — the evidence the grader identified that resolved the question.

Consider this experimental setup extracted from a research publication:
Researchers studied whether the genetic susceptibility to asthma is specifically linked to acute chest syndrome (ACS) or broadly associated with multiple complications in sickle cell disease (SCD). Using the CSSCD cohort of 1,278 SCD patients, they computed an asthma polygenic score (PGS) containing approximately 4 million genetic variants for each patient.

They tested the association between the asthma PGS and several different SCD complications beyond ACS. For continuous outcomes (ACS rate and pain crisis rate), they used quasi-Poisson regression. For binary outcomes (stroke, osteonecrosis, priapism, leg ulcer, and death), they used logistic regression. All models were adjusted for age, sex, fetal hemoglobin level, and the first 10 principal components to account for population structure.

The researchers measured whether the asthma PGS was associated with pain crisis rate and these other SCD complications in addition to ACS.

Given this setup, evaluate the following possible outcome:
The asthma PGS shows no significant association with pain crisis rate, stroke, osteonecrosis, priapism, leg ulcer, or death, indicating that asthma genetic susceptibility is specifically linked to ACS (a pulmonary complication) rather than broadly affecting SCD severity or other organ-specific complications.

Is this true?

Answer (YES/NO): YES